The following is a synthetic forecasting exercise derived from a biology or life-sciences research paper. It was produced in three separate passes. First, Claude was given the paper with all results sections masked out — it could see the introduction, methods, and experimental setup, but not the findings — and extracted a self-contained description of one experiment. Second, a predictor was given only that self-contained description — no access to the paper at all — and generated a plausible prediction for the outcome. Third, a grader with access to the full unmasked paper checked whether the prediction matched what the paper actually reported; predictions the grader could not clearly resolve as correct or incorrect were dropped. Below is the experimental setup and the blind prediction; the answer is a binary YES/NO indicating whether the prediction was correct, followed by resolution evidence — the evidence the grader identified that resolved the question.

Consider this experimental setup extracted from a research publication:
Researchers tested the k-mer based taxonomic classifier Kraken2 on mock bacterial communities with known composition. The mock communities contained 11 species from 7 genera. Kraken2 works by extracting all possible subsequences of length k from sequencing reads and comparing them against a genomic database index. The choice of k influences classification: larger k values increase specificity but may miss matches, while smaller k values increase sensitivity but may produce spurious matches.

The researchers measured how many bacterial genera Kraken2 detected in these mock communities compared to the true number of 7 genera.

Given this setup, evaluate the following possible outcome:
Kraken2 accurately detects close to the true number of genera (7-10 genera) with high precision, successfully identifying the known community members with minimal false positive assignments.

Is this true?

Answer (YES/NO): NO